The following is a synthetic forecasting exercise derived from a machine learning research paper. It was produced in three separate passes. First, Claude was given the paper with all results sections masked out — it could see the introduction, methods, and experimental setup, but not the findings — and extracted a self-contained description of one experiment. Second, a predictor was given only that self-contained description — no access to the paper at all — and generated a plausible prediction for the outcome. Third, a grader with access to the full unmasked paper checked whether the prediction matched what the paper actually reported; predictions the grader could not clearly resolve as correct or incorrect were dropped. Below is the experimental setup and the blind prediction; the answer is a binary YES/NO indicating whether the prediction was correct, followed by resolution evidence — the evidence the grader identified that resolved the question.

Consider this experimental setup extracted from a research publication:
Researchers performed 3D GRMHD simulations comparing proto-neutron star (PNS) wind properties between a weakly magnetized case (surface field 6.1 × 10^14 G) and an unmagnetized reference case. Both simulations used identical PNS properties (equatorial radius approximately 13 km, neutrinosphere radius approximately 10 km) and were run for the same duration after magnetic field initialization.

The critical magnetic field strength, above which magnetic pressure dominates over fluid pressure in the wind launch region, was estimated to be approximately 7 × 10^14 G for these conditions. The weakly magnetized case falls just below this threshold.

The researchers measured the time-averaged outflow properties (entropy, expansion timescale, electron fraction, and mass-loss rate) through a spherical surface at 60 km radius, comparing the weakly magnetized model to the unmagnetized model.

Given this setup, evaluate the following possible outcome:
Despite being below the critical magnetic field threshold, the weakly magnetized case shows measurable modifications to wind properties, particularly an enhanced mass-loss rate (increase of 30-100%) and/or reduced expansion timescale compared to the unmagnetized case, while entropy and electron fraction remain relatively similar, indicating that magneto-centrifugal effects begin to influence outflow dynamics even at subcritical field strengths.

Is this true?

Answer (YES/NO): NO